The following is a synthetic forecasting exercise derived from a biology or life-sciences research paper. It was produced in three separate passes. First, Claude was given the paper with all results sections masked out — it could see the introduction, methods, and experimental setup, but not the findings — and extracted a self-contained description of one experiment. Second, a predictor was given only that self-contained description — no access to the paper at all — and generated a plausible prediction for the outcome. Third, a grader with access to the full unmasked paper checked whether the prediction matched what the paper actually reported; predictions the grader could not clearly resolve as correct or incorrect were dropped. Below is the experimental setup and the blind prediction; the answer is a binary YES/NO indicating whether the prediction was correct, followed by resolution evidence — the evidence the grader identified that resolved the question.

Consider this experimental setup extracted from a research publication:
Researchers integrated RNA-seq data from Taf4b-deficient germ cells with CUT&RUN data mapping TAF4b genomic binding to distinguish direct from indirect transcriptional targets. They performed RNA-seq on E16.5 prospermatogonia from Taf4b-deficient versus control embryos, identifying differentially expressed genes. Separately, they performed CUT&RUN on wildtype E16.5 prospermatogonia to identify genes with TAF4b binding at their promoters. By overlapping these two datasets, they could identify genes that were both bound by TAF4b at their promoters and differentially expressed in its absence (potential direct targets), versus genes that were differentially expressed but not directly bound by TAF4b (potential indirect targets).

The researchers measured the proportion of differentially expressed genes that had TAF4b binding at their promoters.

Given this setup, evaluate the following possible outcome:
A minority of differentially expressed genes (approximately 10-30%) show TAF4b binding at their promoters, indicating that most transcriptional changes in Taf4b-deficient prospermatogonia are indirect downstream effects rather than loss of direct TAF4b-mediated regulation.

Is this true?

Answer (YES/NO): NO